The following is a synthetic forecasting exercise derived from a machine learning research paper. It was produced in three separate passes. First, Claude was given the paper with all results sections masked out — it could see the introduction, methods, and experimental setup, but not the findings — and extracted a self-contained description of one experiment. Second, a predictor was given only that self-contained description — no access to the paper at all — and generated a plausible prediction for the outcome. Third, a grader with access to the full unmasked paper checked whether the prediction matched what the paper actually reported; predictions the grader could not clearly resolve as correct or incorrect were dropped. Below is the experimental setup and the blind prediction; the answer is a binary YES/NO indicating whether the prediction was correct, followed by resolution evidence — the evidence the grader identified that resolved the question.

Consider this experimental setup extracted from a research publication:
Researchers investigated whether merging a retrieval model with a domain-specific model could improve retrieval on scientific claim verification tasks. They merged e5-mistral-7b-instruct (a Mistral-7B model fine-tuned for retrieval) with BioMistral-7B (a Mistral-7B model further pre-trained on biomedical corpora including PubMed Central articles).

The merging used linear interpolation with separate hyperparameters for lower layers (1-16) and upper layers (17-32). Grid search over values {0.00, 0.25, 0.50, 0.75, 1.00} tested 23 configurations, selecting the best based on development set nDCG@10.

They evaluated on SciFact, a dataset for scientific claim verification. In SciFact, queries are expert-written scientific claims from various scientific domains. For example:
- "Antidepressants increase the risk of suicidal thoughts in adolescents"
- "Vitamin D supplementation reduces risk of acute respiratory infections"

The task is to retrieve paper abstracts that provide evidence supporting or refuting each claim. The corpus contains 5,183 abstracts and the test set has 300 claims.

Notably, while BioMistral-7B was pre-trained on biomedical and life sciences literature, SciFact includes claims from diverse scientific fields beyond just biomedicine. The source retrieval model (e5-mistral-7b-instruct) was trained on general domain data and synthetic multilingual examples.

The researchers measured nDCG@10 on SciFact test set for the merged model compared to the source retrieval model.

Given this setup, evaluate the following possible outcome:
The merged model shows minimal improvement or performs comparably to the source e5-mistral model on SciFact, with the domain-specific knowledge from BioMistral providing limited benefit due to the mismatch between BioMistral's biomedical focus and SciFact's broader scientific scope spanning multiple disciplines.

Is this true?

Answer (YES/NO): YES